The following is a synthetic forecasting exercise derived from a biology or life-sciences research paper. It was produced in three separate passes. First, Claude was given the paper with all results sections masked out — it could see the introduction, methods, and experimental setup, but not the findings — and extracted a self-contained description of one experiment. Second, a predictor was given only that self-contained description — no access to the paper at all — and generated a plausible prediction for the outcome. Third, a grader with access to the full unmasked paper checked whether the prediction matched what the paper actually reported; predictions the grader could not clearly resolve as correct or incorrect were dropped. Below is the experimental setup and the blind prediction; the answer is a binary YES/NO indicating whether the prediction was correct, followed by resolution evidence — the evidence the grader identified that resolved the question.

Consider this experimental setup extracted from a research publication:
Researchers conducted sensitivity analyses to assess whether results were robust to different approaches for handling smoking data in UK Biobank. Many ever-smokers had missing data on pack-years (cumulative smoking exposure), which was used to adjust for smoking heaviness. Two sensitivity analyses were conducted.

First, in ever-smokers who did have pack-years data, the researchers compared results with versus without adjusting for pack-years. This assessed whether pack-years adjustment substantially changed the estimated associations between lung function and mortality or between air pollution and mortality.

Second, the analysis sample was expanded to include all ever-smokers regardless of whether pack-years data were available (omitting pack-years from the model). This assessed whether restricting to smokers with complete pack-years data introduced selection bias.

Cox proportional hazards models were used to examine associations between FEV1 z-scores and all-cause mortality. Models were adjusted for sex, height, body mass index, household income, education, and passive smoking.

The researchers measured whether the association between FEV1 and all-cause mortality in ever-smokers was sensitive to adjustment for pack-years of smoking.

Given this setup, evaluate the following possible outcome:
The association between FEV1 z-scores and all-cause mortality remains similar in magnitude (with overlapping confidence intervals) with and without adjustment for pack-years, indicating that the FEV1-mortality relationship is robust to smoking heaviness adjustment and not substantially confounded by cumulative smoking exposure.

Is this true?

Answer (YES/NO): NO